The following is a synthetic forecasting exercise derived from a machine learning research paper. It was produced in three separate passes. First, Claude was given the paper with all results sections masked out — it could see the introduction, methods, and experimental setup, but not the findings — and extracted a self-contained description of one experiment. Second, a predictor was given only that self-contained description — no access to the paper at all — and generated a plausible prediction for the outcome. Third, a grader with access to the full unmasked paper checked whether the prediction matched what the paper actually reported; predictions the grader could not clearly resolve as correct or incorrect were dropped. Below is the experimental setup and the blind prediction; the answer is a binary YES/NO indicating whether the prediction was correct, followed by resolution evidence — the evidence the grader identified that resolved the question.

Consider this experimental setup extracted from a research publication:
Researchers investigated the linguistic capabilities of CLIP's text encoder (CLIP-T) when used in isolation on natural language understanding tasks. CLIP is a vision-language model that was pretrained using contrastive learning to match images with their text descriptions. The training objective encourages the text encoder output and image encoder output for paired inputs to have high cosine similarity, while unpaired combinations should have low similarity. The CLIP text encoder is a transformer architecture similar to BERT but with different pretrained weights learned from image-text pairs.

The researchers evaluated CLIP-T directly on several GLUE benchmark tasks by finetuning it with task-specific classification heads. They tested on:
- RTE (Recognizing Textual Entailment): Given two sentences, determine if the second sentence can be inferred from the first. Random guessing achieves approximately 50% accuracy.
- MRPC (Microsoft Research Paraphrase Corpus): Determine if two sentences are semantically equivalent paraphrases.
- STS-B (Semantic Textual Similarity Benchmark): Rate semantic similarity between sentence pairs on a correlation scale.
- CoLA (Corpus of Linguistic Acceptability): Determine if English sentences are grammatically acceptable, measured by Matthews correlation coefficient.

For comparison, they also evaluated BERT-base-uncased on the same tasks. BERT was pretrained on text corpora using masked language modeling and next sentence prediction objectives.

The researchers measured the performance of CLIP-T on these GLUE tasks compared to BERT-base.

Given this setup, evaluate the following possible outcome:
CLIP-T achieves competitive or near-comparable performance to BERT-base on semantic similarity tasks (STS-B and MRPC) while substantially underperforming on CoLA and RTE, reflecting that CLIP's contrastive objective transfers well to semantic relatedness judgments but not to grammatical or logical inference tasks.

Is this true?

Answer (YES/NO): NO